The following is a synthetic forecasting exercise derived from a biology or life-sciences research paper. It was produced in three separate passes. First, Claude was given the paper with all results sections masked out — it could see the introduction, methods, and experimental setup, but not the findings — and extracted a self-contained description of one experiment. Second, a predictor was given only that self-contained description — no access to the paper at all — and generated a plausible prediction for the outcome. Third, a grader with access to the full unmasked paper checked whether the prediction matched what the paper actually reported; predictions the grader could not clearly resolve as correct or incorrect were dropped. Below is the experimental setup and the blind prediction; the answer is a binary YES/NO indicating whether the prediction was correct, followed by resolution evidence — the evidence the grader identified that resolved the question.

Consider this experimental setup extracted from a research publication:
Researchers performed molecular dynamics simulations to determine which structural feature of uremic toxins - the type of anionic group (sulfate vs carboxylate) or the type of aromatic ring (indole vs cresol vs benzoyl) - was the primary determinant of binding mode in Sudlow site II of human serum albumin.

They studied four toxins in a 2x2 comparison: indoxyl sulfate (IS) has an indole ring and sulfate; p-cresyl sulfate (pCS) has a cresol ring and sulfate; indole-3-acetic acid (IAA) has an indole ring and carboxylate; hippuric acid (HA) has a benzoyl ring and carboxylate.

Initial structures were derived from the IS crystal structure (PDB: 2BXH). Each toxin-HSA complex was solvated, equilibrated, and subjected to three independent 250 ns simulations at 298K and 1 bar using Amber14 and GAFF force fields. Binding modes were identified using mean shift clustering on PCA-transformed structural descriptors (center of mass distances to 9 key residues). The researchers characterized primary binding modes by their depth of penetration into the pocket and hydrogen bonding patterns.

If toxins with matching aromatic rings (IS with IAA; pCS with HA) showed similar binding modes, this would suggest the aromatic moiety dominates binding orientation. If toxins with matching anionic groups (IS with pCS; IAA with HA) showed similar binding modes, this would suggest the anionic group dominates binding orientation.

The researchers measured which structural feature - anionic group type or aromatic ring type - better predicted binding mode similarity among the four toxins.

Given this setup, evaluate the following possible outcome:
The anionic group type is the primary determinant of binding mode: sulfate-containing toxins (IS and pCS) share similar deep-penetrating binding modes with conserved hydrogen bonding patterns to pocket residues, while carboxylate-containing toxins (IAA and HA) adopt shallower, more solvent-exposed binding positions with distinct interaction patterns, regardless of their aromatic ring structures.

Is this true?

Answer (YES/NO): NO